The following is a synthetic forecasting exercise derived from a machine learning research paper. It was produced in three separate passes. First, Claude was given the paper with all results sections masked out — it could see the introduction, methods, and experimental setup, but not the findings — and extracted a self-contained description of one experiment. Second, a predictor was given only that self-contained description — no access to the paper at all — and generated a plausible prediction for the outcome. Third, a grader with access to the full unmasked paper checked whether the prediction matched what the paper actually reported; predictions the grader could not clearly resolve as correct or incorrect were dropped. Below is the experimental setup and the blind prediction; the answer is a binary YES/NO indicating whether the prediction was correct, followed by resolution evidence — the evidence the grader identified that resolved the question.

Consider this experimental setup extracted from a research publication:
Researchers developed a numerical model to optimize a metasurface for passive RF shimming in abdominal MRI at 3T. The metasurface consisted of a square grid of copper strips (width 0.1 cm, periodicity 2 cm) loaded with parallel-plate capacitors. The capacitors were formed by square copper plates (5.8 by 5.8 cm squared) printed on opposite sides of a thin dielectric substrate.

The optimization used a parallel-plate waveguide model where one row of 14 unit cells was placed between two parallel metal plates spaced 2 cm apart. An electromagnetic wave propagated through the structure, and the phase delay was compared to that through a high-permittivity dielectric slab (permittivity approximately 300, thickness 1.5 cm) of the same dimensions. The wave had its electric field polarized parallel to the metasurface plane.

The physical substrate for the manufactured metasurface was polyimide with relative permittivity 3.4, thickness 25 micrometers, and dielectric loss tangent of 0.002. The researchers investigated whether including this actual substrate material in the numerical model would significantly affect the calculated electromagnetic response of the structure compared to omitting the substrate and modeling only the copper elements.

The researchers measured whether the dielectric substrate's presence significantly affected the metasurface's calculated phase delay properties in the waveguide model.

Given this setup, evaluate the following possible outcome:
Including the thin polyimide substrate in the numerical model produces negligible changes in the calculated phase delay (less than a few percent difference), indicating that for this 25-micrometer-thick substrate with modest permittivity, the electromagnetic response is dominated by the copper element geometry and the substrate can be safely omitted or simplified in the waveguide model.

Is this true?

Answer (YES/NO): YES